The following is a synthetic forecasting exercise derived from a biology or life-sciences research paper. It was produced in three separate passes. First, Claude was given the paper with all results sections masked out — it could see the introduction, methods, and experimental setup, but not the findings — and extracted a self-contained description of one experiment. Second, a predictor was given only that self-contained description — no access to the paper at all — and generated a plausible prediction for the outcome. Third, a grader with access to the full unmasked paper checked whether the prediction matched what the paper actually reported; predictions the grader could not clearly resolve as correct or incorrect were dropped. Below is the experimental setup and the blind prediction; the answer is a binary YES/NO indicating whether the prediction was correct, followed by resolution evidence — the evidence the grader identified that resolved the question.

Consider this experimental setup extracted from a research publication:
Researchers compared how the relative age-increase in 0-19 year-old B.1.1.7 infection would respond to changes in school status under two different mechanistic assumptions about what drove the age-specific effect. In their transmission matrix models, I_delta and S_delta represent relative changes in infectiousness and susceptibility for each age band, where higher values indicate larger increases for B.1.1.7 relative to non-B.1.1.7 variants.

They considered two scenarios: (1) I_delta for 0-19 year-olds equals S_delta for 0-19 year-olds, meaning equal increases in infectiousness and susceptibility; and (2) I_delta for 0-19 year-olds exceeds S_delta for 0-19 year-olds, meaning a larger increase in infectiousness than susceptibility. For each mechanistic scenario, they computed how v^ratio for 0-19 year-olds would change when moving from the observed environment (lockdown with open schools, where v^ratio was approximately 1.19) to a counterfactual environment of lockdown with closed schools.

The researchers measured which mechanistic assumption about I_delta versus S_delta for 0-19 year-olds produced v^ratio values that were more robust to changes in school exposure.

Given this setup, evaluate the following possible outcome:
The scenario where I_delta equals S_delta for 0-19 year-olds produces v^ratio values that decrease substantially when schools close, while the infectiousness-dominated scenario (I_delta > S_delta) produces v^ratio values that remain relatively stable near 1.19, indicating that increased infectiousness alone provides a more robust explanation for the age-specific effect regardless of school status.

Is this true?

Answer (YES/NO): YES